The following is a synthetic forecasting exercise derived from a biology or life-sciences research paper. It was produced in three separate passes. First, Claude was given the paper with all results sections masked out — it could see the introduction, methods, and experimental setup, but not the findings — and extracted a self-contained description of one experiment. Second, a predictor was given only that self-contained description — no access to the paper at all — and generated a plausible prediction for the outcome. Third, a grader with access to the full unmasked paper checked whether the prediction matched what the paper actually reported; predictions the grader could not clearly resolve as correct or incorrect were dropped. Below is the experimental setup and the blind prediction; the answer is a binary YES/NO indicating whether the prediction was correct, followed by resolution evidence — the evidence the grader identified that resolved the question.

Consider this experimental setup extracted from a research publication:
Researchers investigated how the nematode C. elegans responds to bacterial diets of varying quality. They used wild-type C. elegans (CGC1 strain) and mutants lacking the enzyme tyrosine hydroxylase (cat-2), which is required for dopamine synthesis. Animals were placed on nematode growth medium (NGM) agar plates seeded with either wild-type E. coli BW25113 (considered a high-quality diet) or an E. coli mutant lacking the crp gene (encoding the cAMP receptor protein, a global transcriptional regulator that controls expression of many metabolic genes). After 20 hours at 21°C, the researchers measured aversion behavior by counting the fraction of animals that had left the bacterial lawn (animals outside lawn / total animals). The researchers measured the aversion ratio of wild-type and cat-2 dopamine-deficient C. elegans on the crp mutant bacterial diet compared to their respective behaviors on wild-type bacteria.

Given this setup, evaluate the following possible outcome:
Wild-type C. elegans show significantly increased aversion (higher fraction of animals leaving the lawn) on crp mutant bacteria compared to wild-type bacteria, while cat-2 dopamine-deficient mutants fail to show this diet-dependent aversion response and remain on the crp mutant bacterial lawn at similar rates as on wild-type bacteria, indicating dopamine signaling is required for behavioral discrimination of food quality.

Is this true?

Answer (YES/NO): YES